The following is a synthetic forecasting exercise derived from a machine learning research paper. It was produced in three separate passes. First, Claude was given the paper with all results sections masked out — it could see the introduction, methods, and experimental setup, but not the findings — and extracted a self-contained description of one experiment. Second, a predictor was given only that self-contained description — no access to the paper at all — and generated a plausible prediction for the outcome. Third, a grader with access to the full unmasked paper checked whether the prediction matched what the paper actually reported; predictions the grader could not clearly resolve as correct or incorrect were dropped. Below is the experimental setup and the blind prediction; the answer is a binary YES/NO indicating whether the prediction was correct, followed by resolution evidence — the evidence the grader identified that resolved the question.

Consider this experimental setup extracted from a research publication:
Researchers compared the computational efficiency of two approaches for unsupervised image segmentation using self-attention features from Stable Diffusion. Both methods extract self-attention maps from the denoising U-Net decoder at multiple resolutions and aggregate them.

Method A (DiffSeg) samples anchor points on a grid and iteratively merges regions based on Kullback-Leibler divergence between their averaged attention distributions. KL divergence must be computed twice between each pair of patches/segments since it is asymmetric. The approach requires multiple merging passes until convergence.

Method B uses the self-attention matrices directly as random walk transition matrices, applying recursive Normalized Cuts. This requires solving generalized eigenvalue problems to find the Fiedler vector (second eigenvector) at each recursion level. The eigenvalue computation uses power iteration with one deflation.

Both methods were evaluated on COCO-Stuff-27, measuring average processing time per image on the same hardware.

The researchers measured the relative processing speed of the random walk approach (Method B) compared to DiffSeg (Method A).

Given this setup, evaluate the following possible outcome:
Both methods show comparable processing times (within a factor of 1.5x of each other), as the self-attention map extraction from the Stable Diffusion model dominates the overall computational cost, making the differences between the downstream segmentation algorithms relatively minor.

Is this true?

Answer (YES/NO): YES